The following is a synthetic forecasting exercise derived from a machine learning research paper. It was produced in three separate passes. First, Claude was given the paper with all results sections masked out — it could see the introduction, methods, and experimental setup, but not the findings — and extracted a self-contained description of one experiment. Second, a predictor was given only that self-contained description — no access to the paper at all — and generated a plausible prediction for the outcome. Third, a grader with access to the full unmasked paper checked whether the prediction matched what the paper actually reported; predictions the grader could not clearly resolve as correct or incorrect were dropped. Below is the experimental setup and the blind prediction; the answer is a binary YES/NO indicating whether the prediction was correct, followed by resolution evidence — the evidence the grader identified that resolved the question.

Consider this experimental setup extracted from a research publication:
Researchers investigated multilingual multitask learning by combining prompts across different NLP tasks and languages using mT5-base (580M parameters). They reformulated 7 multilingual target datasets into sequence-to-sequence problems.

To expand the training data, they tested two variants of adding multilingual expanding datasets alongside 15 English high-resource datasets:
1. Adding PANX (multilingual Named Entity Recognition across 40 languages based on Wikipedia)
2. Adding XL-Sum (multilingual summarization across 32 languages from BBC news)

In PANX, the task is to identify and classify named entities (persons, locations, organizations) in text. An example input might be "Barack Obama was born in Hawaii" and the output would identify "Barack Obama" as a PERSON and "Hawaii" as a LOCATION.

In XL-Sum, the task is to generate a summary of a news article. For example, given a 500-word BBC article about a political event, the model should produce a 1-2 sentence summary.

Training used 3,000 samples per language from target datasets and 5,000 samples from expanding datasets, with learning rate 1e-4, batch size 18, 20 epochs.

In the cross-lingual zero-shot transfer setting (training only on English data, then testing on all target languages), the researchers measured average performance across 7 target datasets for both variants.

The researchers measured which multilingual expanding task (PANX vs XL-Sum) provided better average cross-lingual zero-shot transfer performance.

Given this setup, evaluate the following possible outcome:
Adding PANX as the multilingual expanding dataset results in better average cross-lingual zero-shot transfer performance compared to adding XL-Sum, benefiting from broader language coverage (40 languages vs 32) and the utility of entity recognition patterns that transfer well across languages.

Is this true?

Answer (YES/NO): YES